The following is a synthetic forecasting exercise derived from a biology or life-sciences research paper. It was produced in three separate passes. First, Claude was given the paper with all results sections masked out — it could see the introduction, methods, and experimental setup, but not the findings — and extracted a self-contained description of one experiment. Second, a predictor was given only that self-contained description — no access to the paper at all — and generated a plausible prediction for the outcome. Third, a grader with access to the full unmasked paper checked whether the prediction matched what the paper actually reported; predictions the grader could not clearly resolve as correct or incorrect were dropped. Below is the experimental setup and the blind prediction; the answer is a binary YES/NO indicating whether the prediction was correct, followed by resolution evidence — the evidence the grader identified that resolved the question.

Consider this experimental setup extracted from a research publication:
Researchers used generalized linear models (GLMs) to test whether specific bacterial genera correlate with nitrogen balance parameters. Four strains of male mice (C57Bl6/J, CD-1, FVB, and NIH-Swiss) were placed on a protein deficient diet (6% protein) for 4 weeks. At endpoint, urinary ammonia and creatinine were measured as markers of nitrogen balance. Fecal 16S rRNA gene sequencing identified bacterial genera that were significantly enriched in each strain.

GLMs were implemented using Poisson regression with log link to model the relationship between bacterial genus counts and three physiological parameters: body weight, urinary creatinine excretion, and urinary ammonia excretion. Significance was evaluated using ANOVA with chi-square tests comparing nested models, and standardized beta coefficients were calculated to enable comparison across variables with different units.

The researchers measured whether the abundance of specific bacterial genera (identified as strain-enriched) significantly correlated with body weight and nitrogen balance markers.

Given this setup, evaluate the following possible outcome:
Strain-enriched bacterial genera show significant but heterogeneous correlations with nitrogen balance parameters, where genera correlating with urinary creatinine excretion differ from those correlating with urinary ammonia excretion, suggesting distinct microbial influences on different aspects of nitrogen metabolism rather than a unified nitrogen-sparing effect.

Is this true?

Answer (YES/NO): YES